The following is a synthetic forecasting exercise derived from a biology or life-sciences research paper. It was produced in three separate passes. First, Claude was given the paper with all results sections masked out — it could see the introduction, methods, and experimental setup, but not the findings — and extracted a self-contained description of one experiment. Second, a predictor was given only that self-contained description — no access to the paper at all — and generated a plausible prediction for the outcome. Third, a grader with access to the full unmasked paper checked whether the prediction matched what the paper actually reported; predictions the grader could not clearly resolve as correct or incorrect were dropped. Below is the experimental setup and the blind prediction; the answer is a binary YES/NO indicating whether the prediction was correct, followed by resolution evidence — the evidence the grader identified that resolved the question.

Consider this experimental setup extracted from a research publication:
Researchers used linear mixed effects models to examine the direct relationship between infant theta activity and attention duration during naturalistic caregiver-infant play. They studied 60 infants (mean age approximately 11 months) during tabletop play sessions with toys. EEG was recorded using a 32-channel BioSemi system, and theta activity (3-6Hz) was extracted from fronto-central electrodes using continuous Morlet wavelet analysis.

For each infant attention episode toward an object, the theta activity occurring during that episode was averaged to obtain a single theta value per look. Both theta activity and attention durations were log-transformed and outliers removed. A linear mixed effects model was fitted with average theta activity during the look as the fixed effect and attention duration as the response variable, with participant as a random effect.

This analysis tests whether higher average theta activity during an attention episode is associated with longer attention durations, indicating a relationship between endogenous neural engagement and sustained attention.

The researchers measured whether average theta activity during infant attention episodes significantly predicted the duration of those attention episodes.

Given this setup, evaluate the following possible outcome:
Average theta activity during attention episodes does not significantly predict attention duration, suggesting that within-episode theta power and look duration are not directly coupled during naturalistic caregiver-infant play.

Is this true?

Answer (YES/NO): NO